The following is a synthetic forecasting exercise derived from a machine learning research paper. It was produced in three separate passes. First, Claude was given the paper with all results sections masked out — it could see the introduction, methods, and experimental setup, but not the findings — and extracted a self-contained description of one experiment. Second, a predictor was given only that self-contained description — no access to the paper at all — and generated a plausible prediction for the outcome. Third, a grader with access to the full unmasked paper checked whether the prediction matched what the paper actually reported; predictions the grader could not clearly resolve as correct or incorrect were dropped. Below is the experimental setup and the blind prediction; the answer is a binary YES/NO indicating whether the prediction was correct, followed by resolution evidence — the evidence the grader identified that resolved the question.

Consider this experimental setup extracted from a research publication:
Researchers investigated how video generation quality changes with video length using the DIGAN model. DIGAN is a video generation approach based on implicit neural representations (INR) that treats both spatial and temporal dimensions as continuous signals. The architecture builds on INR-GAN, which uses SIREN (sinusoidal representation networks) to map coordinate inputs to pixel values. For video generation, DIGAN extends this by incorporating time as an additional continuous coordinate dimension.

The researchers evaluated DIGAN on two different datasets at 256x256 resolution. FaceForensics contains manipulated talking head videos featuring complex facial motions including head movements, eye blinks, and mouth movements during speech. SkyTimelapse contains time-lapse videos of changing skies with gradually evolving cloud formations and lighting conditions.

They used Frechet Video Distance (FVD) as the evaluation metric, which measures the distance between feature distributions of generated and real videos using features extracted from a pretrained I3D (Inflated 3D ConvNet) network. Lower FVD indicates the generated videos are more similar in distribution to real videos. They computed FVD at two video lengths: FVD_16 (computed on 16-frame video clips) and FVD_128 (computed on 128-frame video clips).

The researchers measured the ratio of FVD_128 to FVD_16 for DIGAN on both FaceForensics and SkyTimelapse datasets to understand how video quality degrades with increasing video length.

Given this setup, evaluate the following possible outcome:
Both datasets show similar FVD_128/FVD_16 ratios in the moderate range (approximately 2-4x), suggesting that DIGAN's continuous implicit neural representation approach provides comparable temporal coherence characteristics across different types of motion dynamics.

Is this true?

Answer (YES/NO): NO